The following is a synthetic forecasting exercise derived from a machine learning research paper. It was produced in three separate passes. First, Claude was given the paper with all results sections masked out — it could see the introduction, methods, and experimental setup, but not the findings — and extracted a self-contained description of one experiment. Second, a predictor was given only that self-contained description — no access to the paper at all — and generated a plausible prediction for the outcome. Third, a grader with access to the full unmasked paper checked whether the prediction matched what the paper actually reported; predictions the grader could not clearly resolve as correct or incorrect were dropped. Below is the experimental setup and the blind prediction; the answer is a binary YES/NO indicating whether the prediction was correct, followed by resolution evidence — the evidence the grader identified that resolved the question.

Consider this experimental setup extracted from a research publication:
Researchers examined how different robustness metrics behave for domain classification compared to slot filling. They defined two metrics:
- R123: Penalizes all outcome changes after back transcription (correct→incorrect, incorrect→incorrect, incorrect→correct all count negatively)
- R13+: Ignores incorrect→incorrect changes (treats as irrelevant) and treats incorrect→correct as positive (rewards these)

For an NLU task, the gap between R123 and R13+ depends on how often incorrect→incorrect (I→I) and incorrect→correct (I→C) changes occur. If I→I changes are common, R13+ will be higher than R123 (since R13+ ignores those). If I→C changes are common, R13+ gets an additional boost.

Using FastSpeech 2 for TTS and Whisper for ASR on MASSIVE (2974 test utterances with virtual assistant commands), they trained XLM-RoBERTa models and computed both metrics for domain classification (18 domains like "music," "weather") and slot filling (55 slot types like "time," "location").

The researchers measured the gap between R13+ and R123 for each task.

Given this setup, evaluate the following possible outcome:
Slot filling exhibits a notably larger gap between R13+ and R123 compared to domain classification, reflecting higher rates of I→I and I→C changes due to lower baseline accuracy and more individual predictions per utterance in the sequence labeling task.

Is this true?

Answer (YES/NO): YES